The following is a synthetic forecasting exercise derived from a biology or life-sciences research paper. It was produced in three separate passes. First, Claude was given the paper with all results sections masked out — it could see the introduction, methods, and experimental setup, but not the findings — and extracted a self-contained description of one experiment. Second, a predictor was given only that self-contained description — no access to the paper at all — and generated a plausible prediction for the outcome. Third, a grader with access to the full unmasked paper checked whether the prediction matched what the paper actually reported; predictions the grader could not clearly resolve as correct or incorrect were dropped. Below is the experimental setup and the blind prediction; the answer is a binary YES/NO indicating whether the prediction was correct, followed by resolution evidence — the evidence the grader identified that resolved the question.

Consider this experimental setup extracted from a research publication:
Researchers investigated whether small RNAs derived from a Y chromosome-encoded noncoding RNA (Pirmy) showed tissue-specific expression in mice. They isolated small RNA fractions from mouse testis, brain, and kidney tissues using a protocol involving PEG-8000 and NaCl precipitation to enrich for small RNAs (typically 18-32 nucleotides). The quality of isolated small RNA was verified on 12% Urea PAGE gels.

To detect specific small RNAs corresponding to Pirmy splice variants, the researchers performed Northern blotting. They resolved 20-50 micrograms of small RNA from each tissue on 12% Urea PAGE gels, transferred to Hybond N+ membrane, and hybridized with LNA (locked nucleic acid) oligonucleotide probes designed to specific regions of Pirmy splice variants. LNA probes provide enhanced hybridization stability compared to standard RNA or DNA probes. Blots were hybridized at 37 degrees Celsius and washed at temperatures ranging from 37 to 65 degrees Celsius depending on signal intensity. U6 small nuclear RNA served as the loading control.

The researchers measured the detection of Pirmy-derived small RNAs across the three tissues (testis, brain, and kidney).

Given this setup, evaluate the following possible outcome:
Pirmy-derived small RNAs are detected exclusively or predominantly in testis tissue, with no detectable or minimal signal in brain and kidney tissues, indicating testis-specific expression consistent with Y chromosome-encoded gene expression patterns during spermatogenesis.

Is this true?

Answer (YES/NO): YES